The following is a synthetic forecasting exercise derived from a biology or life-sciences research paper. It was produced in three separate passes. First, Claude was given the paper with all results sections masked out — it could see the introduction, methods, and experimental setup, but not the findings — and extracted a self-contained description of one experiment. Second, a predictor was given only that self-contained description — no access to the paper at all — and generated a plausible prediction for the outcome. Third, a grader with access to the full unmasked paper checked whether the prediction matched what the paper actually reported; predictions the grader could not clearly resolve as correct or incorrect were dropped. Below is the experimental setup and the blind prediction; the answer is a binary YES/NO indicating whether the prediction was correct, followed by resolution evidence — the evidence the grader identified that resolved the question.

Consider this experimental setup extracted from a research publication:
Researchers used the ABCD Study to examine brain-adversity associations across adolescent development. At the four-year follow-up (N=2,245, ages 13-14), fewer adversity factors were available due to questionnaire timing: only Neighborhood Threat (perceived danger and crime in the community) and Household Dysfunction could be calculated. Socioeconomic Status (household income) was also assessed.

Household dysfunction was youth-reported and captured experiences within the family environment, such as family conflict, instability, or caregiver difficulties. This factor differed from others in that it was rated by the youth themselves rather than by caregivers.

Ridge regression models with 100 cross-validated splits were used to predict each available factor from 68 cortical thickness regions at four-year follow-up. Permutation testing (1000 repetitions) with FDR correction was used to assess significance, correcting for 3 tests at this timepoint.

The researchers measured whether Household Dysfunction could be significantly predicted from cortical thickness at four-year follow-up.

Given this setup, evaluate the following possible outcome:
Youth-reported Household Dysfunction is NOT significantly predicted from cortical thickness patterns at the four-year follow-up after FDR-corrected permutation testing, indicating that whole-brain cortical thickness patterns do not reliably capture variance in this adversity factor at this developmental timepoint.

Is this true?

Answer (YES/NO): YES